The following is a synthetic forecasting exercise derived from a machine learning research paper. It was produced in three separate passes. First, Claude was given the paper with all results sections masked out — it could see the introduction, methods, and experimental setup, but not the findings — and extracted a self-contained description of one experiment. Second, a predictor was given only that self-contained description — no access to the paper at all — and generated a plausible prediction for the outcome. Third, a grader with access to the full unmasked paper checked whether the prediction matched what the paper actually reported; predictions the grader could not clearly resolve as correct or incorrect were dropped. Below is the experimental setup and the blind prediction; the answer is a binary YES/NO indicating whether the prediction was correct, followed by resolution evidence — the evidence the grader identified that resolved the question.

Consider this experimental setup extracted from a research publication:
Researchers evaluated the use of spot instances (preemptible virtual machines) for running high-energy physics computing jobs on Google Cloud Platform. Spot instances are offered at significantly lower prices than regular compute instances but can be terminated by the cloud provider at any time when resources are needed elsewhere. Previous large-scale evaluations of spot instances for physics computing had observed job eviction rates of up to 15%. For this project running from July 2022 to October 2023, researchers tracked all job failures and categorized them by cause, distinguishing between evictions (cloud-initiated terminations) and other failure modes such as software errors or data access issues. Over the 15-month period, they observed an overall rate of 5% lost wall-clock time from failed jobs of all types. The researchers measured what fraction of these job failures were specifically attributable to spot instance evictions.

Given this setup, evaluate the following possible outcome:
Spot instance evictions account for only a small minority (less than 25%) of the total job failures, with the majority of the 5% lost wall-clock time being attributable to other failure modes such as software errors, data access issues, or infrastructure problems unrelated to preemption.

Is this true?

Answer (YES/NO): YES